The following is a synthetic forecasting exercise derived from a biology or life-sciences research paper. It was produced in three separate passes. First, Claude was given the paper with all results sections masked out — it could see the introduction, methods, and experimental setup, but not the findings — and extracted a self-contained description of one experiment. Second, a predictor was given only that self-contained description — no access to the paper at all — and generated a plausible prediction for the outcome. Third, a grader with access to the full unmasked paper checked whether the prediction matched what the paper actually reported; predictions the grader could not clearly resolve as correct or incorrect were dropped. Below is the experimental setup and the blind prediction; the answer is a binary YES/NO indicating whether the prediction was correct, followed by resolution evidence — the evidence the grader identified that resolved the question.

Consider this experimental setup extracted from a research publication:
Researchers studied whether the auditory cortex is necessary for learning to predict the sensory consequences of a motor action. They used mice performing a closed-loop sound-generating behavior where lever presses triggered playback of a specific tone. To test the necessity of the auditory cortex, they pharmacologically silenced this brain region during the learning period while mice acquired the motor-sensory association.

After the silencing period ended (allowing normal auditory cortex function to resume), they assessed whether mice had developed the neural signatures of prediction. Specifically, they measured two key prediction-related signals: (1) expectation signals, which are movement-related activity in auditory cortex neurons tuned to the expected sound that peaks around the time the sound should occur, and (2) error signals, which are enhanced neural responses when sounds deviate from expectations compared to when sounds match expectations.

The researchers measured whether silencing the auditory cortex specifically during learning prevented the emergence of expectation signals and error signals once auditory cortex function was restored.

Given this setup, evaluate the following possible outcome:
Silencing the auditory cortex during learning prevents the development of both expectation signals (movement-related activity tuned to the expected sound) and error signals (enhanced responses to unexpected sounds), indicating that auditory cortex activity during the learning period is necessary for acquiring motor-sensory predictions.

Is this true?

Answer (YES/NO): YES